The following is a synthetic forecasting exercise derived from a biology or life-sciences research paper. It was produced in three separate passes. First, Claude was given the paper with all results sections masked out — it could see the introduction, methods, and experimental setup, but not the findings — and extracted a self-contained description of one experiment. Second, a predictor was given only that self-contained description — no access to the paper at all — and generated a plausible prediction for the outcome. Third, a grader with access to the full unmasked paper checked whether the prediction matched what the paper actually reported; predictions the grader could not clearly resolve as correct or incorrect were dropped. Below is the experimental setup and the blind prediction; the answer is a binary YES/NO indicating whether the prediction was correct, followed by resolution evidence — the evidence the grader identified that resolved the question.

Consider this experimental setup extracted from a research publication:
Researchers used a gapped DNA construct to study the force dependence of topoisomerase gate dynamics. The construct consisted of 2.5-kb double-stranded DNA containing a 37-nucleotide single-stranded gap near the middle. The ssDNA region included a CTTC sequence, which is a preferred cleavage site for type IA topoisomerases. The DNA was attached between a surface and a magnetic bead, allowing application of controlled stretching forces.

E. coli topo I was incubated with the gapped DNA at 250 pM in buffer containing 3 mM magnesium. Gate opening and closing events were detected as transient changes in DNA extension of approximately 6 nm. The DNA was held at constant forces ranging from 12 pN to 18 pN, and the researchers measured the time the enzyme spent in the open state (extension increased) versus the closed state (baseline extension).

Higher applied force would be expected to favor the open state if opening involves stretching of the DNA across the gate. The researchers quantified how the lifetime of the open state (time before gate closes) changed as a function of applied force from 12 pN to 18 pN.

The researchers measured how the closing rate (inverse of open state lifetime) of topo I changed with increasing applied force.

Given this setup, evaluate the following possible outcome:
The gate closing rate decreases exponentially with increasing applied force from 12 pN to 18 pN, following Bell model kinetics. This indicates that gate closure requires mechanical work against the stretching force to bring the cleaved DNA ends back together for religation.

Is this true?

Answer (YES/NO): YES